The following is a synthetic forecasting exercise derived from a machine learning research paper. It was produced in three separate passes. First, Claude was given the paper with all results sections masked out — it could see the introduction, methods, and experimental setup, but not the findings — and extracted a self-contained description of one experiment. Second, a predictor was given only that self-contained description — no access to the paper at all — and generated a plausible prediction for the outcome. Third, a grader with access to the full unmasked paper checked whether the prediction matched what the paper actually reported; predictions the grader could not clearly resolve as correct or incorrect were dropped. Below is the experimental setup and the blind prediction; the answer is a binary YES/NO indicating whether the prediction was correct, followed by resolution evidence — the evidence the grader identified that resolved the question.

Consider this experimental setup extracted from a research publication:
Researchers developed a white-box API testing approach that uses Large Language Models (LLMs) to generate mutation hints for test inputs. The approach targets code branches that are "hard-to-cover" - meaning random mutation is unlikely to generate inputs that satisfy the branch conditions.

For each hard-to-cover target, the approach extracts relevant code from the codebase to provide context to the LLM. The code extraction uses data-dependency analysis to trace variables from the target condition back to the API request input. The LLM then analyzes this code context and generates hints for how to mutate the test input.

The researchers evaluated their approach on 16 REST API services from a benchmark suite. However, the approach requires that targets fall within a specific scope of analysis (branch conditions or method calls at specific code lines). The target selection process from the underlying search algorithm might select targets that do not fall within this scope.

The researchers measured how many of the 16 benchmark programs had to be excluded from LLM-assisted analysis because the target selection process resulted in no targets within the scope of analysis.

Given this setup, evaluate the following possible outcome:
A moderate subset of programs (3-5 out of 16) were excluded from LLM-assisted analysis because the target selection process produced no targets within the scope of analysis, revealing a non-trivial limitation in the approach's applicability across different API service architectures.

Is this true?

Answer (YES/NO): YES